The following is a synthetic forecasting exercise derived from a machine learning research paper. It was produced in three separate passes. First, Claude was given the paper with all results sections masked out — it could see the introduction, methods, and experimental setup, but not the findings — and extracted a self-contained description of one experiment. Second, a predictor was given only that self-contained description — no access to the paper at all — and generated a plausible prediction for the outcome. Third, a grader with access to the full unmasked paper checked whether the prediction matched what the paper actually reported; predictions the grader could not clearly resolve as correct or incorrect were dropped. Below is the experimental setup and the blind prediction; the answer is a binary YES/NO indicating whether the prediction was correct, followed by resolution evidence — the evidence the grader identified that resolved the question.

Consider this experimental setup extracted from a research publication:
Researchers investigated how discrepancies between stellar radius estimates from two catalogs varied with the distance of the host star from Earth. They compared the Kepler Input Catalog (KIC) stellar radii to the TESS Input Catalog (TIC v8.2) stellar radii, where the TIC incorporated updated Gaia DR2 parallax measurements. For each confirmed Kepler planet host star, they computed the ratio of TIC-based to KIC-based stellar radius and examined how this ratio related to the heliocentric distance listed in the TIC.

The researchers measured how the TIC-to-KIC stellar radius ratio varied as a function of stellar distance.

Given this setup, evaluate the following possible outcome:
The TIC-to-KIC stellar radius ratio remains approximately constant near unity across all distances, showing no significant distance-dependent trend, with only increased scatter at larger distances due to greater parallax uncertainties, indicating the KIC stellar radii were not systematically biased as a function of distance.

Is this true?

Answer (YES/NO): NO